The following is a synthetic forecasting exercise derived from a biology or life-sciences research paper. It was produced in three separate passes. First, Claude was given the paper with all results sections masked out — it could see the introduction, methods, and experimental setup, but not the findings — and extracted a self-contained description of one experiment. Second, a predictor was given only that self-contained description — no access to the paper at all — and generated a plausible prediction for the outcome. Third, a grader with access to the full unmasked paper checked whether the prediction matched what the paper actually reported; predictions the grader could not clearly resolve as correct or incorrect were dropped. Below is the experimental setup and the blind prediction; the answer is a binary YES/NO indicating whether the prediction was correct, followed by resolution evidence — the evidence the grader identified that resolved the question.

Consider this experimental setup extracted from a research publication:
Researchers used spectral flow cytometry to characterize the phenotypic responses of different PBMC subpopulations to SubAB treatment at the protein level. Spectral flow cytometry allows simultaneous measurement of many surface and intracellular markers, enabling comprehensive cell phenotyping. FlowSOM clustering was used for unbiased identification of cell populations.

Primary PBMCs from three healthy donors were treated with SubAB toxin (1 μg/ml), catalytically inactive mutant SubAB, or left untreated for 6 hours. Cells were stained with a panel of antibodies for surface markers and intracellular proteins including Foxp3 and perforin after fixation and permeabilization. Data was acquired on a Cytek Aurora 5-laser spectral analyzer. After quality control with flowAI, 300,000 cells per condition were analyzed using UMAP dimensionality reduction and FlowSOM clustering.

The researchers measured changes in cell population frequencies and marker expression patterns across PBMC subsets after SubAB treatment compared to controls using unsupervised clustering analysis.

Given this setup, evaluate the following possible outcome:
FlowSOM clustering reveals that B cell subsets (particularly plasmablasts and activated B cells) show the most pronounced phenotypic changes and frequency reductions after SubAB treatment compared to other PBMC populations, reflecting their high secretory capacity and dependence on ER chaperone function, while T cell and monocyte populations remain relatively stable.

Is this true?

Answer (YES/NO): NO